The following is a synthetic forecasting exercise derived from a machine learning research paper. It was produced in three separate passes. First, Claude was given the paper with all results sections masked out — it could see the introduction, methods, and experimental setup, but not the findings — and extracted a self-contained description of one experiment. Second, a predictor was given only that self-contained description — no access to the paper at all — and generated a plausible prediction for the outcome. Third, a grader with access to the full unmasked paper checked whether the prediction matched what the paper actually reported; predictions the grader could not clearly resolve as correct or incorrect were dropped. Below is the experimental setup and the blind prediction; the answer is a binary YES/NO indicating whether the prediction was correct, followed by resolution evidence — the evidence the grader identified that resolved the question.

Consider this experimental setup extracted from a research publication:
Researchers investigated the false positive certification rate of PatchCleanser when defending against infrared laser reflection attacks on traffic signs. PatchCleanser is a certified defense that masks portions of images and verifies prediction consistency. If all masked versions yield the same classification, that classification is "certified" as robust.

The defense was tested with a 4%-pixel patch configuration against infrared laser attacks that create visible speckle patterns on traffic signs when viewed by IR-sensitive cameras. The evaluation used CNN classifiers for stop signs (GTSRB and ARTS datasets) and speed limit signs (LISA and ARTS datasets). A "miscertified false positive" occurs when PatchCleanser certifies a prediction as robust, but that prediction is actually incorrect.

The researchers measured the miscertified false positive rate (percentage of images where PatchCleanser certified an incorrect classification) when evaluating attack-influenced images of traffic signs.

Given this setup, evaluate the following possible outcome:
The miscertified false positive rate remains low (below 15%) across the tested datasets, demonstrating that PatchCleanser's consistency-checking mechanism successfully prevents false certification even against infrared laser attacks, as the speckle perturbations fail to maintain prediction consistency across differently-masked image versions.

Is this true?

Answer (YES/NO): NO